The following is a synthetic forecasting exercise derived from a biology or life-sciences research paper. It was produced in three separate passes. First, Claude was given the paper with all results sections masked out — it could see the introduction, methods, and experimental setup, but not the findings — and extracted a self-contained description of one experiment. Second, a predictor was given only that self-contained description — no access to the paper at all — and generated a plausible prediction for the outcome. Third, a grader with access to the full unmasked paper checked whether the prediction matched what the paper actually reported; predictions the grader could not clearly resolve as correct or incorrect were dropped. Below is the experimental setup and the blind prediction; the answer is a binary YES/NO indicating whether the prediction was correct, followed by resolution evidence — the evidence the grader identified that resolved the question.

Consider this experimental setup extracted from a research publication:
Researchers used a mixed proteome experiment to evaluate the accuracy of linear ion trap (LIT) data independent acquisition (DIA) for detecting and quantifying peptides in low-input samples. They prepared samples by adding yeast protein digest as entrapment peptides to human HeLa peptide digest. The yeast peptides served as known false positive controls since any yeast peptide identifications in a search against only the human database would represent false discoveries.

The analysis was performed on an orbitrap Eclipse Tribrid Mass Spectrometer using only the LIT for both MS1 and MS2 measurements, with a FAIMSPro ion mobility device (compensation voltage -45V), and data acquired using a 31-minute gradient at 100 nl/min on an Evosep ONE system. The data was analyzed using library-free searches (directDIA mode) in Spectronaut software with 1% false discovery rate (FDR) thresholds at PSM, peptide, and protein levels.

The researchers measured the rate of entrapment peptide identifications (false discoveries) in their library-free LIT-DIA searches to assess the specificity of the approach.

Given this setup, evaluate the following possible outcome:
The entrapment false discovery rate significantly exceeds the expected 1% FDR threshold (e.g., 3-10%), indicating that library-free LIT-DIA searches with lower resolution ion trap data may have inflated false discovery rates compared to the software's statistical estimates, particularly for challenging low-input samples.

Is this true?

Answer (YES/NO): NO